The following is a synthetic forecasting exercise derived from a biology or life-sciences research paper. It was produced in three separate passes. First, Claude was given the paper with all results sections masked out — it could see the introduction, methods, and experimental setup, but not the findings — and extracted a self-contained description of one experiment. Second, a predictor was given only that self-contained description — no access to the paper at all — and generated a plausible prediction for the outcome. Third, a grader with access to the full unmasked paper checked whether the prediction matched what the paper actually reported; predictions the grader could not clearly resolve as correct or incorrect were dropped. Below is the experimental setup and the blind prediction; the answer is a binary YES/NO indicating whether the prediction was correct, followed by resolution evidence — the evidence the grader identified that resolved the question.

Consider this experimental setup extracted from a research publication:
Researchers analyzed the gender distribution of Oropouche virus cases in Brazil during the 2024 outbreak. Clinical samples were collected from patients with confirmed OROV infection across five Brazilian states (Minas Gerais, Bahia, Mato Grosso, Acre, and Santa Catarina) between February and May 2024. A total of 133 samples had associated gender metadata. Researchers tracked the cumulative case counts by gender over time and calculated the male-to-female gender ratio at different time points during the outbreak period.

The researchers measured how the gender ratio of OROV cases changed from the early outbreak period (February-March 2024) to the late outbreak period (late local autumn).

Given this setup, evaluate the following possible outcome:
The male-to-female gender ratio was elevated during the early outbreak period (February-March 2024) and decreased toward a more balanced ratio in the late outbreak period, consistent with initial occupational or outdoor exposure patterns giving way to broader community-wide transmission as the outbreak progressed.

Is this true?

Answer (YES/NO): NO